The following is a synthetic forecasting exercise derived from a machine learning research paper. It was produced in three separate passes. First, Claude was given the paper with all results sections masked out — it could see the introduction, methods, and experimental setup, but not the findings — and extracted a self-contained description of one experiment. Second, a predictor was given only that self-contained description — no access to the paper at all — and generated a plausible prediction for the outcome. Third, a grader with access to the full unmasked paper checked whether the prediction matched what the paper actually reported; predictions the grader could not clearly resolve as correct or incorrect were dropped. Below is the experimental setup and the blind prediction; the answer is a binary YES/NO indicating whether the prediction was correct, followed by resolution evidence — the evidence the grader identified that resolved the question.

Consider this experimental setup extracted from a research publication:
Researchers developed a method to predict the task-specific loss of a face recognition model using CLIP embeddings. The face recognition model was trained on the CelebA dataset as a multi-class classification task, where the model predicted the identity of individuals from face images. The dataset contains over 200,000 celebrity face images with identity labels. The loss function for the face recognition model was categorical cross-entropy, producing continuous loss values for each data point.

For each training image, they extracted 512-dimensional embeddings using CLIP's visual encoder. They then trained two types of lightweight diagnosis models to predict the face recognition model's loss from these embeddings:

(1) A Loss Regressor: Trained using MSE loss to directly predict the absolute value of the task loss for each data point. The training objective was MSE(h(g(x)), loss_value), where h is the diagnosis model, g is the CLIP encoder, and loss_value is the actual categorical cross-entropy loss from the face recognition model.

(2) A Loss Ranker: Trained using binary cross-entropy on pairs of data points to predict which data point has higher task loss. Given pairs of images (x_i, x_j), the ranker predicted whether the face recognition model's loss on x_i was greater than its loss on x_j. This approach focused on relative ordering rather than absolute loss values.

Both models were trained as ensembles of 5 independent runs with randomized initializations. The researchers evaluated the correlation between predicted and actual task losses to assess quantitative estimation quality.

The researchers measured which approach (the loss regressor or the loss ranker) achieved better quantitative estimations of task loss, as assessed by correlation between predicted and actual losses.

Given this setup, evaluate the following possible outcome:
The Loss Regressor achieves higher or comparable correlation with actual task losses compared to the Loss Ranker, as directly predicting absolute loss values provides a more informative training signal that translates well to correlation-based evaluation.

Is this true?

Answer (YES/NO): NO